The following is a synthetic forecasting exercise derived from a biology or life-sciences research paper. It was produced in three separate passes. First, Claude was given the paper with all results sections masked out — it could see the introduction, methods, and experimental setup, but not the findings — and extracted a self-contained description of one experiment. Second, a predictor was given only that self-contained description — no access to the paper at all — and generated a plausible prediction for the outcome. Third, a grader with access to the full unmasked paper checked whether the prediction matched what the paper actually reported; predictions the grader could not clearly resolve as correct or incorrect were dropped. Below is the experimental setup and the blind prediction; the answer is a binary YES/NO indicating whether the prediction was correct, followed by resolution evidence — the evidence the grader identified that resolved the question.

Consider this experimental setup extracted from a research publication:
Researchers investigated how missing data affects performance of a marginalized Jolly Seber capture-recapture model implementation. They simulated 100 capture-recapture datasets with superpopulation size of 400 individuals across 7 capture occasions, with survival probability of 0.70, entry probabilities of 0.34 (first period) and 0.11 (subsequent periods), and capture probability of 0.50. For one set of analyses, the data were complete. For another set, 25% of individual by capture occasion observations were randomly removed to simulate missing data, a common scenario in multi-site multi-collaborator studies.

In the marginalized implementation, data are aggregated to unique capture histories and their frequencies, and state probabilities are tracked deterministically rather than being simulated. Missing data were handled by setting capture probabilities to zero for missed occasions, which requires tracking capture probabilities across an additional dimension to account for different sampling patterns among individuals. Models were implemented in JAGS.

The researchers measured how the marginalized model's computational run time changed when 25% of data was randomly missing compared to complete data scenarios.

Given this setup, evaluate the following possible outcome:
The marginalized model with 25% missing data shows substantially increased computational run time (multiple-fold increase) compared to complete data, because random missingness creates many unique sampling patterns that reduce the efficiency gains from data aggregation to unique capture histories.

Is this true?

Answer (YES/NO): YES